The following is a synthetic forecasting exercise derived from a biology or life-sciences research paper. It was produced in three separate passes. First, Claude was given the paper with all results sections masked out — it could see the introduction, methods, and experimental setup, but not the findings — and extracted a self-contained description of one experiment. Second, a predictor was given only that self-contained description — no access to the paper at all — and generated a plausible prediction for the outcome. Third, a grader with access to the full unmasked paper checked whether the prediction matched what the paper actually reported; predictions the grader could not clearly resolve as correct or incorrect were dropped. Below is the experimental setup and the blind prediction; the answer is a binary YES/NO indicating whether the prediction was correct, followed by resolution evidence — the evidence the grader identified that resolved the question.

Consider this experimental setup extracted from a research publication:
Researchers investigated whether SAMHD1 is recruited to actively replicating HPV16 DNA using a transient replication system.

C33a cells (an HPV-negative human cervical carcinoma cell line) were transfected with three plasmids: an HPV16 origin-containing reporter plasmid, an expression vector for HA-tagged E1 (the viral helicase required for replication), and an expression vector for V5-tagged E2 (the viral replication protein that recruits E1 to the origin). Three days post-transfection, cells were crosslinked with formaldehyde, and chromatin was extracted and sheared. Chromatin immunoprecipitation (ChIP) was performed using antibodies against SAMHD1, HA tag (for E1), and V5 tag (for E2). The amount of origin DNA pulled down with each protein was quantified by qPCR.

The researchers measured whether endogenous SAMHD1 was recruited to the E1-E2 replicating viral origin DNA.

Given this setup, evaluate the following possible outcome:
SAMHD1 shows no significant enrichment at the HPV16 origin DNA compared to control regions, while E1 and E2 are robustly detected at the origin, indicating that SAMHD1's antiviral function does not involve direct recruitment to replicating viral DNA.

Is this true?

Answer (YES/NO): NO